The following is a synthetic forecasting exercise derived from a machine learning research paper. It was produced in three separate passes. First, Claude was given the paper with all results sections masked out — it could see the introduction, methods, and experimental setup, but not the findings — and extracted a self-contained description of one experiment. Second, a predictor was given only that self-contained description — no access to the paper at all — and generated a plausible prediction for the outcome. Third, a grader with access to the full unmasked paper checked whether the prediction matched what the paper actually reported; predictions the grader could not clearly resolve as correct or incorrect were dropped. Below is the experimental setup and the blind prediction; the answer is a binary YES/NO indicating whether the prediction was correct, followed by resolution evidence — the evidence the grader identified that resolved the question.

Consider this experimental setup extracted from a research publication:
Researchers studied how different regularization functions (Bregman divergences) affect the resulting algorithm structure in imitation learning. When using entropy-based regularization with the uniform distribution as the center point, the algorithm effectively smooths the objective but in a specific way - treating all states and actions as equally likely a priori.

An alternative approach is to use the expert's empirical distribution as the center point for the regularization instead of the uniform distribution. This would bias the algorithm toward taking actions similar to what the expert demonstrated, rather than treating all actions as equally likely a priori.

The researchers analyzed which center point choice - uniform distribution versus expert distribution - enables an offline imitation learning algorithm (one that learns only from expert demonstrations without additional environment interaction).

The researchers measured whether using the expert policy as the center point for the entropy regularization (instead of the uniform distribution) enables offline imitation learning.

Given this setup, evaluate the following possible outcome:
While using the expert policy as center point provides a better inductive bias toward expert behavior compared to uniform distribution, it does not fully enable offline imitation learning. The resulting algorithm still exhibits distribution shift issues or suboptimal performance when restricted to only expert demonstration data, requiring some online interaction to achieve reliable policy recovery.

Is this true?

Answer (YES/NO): NO